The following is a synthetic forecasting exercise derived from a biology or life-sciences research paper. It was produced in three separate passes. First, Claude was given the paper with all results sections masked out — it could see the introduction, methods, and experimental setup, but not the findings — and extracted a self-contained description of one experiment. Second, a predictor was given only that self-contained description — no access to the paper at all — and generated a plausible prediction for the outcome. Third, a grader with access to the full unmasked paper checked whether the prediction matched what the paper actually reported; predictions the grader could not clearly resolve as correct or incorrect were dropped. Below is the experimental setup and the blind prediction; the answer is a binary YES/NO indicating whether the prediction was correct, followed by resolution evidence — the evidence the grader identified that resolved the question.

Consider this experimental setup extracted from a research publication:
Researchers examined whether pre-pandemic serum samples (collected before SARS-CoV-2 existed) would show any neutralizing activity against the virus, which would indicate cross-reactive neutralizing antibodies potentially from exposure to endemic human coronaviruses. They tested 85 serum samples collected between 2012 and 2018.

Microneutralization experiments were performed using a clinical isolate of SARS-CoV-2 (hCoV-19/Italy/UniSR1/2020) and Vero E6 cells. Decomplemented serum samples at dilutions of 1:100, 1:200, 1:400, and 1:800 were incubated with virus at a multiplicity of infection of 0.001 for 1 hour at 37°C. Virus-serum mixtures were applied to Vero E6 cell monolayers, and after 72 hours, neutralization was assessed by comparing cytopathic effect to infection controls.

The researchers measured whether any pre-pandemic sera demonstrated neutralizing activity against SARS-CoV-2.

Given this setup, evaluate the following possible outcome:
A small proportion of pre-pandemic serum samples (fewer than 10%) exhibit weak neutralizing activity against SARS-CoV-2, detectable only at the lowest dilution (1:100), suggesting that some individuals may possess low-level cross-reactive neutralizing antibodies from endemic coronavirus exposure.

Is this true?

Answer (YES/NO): NO